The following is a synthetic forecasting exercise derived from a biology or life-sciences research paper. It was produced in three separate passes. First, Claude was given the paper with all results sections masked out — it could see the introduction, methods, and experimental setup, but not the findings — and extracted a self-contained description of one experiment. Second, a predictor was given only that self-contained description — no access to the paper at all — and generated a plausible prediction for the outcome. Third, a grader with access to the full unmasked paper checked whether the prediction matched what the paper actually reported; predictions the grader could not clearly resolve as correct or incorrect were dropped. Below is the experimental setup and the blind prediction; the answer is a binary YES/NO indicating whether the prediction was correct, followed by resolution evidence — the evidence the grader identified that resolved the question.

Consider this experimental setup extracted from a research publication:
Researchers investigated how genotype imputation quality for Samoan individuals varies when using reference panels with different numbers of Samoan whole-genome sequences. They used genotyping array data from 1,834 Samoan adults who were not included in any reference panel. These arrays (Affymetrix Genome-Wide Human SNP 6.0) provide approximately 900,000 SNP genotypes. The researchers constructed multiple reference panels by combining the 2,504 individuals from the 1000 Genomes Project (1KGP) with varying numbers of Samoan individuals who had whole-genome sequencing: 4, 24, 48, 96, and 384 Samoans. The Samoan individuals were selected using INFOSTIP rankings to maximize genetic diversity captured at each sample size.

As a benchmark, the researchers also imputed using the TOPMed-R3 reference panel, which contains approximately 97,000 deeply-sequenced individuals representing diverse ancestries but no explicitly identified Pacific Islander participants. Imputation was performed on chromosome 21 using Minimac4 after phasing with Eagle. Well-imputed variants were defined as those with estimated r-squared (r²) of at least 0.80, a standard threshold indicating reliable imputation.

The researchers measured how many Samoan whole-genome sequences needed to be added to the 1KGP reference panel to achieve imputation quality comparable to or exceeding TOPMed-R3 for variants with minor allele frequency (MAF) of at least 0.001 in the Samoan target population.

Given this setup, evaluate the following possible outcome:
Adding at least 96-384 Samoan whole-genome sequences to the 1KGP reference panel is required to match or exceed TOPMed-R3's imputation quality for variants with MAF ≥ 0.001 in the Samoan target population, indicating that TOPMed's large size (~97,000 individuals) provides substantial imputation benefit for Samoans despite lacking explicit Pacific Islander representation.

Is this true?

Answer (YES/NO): NO